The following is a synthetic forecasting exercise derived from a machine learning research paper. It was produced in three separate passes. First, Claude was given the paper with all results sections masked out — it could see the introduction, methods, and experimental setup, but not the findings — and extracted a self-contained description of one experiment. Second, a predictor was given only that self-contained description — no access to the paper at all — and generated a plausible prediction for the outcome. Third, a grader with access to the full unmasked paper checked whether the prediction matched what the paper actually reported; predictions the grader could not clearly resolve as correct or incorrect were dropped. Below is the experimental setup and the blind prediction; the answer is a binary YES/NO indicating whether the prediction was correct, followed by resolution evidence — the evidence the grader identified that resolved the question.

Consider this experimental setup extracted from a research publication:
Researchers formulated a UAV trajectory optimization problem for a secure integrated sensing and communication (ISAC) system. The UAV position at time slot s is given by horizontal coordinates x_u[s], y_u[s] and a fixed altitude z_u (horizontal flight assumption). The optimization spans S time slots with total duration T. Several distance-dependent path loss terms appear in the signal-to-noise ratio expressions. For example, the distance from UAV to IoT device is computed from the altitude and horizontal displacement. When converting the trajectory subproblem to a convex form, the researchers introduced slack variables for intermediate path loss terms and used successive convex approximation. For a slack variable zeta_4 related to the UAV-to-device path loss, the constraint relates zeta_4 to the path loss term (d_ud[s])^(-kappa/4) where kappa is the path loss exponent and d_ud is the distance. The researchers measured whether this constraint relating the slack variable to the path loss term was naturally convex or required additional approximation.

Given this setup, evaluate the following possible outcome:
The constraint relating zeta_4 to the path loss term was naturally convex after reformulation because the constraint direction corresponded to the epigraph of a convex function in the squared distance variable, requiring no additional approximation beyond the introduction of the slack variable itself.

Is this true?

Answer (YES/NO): NO